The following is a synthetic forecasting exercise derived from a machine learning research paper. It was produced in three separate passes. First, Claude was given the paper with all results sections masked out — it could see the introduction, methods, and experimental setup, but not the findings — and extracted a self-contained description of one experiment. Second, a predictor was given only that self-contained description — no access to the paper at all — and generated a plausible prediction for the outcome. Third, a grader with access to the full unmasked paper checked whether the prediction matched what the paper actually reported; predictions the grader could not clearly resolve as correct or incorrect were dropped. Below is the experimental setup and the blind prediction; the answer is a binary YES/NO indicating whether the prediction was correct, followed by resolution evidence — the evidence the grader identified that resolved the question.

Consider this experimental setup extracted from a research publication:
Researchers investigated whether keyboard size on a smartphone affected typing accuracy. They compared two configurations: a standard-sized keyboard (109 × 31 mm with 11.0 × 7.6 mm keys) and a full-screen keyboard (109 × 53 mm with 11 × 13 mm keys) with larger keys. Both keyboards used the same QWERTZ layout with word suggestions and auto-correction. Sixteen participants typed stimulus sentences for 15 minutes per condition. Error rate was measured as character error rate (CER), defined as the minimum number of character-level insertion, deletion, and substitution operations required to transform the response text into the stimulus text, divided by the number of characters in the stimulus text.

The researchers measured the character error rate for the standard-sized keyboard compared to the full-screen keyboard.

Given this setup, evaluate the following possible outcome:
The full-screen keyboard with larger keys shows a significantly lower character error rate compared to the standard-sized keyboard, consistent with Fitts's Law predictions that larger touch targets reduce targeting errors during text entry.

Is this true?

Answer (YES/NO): NO